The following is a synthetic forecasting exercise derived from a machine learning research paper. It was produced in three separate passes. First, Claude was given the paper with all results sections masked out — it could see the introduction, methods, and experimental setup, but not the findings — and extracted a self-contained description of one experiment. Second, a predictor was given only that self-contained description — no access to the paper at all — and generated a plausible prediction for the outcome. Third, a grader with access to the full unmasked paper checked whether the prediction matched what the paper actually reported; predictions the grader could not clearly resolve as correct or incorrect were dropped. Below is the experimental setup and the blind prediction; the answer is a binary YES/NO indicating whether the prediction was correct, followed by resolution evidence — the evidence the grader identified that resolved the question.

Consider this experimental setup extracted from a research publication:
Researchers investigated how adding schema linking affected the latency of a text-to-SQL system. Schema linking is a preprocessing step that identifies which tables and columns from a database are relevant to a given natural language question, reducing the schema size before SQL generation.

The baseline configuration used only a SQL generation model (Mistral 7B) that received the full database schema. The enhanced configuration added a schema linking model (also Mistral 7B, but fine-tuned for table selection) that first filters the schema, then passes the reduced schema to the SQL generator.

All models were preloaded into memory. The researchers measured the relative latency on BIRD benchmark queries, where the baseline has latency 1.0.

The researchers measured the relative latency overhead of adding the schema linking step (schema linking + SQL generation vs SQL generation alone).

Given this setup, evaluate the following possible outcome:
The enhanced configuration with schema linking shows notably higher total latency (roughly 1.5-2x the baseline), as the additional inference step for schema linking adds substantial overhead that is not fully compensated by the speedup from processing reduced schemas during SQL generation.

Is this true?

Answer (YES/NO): NO